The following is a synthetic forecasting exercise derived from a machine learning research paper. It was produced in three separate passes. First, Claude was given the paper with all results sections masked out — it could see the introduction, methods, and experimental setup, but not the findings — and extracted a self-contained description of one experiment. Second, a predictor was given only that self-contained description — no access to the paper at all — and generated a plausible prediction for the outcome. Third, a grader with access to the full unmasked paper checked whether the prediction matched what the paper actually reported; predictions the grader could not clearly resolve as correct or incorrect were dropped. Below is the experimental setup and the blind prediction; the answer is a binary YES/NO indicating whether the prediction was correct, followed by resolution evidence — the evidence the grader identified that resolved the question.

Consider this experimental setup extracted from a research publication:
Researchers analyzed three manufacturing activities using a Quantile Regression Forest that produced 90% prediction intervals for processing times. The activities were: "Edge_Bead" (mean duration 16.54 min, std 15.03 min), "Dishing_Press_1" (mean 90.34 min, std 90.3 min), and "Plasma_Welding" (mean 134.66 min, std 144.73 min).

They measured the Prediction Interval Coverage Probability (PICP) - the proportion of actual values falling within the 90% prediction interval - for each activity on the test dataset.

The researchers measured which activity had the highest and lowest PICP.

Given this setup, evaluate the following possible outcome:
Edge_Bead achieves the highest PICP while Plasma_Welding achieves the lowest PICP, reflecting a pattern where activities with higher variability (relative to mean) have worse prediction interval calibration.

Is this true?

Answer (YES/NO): YES